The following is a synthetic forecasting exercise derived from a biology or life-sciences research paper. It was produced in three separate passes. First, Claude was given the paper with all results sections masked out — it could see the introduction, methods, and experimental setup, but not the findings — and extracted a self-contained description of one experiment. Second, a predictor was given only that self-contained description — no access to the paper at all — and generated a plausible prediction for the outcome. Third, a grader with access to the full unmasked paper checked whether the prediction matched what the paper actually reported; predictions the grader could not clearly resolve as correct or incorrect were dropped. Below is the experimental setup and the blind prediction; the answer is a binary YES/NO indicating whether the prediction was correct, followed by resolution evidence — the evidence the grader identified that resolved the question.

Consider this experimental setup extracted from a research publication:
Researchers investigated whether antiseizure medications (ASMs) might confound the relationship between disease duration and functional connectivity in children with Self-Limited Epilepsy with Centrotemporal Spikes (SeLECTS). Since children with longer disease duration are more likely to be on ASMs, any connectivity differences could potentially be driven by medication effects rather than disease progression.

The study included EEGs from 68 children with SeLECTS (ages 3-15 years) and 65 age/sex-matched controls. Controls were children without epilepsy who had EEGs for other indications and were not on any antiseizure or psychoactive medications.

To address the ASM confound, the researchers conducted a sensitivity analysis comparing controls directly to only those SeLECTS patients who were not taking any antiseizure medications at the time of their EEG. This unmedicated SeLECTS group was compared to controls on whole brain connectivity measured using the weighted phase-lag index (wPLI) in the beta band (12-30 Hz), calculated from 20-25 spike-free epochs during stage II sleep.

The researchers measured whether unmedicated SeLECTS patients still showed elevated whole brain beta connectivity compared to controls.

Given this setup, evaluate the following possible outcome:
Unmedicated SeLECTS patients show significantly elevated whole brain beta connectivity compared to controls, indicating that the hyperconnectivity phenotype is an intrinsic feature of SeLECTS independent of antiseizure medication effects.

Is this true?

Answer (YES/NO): YES